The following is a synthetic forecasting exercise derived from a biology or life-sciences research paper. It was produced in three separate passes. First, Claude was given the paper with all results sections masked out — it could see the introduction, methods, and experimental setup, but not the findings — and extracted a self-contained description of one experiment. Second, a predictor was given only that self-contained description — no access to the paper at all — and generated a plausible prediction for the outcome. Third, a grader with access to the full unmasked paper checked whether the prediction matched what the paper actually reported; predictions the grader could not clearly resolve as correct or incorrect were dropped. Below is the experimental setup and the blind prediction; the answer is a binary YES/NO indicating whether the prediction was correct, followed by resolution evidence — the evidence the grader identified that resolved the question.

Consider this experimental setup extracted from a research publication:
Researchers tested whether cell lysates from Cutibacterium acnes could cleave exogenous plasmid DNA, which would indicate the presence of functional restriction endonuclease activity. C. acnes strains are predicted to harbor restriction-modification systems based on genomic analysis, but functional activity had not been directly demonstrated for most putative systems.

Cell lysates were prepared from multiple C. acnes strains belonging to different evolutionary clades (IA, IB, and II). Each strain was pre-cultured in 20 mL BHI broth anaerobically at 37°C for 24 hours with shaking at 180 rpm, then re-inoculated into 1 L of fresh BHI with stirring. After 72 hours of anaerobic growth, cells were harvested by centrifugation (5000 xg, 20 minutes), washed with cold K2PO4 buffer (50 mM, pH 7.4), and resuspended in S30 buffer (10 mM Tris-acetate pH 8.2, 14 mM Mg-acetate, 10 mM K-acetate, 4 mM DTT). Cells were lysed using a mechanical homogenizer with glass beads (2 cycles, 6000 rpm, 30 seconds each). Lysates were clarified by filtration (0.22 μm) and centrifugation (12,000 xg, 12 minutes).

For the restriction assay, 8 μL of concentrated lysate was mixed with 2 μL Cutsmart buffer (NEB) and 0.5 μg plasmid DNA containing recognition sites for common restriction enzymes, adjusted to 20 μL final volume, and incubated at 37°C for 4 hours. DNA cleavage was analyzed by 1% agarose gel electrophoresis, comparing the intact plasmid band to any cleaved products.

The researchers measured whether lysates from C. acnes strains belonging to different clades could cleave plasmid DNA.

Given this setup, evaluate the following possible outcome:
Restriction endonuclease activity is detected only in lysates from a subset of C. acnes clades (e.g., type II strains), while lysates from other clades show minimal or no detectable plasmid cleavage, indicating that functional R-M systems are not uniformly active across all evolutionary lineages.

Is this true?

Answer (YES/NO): NO